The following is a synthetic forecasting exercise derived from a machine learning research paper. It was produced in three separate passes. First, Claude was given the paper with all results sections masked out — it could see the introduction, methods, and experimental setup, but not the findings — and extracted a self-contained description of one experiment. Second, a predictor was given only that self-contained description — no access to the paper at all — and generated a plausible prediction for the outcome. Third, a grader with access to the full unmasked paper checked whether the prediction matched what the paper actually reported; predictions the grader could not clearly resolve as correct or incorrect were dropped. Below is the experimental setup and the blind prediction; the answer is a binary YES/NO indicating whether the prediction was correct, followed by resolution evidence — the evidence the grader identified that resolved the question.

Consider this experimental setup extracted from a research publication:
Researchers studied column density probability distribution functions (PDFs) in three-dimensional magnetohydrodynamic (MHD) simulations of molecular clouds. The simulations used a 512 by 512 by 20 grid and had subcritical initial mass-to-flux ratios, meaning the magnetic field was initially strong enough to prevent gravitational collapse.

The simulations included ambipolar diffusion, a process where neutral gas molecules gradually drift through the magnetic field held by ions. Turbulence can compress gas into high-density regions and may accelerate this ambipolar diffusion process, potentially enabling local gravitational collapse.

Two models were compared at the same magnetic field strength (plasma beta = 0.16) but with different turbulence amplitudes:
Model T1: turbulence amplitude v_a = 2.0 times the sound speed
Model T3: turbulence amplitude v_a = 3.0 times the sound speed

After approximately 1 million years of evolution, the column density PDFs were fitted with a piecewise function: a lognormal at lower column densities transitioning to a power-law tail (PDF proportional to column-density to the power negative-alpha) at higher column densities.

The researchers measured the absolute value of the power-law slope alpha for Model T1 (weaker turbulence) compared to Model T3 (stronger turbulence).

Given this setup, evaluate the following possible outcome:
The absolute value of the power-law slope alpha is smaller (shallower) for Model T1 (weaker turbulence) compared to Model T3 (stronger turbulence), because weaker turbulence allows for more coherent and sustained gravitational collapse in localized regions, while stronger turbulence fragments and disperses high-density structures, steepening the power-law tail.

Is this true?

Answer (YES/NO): NO